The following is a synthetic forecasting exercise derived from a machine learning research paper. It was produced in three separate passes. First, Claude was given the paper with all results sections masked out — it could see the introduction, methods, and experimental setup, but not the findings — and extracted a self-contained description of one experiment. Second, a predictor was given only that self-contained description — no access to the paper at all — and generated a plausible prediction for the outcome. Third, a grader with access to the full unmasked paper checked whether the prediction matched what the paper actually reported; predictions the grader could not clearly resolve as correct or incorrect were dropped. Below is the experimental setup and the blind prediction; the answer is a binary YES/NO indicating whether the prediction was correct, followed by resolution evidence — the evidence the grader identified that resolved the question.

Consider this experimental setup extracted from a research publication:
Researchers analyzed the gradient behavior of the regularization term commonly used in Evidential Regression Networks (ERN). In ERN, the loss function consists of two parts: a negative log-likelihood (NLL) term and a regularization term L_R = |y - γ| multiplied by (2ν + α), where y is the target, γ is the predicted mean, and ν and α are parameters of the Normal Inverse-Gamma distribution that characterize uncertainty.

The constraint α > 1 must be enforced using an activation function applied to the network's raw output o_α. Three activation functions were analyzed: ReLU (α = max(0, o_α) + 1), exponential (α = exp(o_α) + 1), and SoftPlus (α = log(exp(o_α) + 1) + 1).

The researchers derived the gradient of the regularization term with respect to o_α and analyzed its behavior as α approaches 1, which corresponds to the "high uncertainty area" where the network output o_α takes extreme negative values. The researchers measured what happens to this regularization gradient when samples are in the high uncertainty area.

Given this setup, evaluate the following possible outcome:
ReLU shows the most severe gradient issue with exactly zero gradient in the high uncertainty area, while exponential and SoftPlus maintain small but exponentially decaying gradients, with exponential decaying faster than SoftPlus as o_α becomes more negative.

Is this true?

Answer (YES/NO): NO